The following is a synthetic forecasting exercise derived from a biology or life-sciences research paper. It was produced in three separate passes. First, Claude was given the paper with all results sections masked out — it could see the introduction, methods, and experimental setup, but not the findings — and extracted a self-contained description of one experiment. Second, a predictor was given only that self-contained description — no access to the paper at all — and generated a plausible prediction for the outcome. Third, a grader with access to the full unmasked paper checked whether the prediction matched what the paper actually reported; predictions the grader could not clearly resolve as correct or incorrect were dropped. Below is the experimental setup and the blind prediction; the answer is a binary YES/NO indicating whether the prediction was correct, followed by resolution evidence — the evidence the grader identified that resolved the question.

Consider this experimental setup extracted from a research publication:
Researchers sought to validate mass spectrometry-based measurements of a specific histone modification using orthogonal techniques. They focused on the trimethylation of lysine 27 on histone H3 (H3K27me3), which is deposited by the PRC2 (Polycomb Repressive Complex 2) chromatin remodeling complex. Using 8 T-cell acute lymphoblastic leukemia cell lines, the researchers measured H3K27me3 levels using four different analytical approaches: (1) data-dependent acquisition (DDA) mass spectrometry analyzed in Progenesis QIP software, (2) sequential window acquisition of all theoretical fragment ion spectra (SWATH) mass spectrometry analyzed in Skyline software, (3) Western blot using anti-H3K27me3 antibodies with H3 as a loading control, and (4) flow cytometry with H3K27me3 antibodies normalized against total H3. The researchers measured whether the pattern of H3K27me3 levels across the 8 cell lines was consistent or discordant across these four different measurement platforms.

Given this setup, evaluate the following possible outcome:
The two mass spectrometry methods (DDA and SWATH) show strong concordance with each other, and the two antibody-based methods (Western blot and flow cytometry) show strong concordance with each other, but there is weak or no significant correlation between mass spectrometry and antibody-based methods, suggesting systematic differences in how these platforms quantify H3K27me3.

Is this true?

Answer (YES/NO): NO